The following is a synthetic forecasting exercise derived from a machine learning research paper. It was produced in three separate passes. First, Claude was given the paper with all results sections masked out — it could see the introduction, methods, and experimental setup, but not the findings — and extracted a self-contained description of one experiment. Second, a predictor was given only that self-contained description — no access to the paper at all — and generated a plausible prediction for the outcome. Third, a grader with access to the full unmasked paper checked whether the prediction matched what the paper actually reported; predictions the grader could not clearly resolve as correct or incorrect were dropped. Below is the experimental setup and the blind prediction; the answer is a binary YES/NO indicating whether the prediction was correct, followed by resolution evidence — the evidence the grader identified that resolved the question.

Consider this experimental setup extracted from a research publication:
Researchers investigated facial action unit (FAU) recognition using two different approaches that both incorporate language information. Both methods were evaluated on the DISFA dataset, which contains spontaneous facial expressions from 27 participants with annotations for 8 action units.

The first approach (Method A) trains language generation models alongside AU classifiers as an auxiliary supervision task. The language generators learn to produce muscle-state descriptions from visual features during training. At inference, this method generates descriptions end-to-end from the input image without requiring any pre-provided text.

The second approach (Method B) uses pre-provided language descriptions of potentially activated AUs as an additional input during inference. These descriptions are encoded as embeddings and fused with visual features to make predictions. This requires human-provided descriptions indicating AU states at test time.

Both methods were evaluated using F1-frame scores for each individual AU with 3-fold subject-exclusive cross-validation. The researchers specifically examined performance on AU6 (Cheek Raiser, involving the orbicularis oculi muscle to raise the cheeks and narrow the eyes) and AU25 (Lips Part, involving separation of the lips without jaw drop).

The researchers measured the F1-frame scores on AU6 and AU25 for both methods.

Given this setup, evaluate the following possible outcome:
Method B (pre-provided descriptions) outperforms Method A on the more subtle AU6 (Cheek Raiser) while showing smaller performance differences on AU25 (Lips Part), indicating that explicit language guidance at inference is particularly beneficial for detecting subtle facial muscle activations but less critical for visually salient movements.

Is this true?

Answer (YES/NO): YES